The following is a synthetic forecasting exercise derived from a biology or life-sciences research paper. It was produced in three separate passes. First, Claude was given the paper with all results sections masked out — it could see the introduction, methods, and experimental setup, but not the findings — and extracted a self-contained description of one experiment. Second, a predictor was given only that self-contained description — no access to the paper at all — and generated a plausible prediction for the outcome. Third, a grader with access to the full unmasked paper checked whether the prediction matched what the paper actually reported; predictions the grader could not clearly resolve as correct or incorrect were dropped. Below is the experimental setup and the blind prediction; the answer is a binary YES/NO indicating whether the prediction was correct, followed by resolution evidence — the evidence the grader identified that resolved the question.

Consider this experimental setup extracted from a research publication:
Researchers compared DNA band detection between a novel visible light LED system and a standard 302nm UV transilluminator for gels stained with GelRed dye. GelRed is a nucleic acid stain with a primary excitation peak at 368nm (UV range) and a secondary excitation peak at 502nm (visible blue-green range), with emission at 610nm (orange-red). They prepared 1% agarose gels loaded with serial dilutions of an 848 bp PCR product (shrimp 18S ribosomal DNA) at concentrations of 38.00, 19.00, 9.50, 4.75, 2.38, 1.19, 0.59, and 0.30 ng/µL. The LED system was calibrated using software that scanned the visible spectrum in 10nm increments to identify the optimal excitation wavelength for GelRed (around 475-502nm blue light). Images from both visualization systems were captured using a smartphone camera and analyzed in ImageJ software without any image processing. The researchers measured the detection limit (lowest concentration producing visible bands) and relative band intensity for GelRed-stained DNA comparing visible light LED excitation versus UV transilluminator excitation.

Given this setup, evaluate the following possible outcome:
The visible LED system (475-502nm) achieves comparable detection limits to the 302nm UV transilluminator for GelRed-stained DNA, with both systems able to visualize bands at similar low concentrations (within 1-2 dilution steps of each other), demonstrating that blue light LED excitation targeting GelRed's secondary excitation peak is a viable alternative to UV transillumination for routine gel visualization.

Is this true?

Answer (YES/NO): NO